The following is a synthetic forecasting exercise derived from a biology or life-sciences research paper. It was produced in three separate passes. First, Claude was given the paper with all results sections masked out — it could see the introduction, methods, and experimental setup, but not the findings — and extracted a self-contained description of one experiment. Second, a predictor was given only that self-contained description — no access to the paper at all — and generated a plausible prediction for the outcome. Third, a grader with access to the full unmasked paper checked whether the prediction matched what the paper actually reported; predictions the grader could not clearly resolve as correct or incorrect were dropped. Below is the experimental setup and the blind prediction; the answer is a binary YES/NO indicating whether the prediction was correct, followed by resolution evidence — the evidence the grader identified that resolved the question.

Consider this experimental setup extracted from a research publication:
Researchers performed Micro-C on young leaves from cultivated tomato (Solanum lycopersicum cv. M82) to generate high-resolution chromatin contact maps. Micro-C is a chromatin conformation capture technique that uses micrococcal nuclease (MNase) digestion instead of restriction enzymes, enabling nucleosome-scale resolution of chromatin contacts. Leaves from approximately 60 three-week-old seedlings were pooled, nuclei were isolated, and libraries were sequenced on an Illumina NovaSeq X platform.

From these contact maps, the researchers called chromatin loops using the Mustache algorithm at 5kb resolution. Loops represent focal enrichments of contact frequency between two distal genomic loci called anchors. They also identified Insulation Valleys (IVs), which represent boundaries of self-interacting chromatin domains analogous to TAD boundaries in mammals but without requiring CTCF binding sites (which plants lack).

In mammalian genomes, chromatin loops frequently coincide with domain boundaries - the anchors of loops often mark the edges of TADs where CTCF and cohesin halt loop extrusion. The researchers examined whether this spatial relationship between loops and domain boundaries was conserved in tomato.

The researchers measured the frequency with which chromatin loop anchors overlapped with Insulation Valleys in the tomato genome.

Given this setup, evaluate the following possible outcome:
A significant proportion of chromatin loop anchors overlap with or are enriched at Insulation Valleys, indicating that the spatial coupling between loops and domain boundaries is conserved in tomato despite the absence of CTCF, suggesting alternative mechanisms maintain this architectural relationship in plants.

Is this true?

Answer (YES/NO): NO